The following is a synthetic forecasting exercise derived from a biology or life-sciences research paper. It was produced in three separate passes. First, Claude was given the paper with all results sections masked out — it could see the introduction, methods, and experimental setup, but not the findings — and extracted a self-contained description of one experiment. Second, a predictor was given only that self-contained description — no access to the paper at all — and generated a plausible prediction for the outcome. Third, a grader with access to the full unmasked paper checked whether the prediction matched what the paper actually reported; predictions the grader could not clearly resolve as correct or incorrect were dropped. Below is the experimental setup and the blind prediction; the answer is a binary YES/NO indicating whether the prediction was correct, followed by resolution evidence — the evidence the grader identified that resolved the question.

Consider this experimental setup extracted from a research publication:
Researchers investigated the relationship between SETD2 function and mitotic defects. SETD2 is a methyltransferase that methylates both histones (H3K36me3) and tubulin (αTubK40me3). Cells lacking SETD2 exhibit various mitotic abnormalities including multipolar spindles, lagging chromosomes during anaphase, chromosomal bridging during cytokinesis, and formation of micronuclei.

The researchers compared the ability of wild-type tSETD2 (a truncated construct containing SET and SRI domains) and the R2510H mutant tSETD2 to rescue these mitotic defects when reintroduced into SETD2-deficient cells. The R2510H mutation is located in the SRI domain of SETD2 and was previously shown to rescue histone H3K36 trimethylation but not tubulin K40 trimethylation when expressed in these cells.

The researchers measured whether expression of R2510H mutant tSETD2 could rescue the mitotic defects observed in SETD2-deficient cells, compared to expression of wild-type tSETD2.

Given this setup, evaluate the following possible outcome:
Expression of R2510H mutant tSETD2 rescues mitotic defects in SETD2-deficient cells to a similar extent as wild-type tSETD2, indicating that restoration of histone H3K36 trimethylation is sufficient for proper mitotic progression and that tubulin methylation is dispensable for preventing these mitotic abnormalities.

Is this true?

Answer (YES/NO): NO